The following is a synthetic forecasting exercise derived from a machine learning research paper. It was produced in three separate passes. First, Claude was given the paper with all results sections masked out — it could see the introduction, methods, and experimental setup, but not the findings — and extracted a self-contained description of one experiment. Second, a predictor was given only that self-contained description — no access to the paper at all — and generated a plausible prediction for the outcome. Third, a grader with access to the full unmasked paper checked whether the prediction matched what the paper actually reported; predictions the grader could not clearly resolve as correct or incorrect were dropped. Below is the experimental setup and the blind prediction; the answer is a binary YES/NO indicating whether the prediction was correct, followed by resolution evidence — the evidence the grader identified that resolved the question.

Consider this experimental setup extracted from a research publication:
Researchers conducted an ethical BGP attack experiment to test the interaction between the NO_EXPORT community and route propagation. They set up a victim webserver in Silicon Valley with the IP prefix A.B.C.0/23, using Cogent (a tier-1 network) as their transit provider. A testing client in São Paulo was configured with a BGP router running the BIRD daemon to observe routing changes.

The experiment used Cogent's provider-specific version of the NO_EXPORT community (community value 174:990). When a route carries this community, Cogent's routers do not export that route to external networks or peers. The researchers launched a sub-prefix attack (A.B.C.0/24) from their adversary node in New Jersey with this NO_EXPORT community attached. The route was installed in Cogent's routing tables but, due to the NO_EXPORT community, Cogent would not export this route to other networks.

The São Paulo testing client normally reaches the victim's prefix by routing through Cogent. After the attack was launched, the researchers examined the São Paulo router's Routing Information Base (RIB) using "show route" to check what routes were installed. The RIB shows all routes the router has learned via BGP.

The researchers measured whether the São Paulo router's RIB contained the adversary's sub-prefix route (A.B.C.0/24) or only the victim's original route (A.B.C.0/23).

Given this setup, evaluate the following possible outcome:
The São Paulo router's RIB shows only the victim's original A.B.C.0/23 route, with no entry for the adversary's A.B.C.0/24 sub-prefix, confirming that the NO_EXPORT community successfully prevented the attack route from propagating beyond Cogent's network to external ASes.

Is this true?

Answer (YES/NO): YES